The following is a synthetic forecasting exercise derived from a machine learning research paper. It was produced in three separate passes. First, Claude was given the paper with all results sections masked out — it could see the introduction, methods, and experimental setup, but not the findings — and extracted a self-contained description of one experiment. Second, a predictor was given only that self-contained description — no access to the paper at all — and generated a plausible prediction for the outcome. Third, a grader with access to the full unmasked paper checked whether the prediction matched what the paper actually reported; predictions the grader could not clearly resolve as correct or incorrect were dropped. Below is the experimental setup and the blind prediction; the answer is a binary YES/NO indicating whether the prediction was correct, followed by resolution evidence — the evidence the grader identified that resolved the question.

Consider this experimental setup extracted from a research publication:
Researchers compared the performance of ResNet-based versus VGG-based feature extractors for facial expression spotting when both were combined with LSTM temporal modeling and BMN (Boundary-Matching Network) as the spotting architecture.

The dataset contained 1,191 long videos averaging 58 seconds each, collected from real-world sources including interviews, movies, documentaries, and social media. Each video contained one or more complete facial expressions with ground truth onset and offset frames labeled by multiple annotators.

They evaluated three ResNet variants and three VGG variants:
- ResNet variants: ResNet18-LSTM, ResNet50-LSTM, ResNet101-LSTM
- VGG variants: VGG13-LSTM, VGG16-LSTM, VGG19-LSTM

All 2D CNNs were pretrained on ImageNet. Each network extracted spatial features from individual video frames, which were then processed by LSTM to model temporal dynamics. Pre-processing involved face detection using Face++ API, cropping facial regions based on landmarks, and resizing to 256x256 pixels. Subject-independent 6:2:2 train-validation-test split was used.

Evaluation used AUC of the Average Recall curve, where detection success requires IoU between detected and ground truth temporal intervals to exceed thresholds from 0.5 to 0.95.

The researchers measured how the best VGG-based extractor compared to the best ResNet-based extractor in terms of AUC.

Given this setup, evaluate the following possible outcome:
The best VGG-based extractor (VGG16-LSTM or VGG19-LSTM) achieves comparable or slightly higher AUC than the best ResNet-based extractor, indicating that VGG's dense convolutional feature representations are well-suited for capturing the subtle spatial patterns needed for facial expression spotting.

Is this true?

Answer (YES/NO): YES